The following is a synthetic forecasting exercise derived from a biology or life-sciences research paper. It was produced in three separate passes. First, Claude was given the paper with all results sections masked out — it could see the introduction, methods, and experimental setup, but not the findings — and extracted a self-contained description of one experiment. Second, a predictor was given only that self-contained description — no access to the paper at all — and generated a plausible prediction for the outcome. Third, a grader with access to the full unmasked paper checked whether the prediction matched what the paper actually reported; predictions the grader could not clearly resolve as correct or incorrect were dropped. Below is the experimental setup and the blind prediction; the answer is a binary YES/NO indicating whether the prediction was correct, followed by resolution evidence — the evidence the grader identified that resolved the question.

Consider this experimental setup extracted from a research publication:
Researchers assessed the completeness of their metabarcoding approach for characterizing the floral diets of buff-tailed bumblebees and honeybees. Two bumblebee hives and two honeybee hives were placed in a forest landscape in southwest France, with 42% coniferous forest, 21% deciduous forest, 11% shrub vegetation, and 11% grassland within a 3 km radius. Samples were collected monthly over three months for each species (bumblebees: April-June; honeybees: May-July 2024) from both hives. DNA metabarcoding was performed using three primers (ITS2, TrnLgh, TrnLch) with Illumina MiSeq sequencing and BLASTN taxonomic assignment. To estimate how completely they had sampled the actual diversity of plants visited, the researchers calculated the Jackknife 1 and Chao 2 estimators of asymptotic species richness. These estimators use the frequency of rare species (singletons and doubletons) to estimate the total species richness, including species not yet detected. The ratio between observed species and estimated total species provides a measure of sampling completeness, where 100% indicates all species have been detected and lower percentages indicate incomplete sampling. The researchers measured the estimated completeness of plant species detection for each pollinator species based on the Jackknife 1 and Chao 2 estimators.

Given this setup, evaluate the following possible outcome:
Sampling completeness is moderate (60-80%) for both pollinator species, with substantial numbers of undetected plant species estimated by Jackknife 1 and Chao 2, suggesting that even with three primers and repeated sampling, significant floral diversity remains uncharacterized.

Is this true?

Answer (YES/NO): NO